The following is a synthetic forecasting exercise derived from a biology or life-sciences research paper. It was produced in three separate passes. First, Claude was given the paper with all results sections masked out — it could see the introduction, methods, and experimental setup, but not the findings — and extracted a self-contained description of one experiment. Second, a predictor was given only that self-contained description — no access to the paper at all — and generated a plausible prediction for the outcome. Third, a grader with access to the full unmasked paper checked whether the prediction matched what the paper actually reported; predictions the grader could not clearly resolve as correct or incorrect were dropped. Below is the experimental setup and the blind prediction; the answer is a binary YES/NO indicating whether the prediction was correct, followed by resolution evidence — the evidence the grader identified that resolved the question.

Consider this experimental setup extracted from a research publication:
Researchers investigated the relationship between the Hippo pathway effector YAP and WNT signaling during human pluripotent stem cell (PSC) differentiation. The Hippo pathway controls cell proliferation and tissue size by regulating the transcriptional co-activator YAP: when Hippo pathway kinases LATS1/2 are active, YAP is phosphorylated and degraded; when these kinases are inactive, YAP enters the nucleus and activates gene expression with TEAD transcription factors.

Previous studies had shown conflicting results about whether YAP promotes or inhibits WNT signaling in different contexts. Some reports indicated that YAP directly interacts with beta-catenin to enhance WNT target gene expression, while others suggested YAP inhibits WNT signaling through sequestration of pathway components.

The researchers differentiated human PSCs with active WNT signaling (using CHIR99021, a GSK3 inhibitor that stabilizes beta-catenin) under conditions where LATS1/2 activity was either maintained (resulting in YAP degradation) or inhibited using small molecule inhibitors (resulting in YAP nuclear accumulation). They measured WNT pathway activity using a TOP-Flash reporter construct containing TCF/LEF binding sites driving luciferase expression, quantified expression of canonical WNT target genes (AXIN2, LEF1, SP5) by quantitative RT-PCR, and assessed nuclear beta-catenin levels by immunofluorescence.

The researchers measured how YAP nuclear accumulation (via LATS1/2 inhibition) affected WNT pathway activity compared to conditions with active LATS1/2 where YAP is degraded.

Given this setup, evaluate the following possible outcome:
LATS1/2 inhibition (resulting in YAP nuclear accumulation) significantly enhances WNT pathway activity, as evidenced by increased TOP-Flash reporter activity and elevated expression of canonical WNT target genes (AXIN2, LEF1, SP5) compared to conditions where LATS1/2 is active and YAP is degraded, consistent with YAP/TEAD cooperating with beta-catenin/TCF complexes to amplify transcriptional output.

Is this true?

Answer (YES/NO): NO